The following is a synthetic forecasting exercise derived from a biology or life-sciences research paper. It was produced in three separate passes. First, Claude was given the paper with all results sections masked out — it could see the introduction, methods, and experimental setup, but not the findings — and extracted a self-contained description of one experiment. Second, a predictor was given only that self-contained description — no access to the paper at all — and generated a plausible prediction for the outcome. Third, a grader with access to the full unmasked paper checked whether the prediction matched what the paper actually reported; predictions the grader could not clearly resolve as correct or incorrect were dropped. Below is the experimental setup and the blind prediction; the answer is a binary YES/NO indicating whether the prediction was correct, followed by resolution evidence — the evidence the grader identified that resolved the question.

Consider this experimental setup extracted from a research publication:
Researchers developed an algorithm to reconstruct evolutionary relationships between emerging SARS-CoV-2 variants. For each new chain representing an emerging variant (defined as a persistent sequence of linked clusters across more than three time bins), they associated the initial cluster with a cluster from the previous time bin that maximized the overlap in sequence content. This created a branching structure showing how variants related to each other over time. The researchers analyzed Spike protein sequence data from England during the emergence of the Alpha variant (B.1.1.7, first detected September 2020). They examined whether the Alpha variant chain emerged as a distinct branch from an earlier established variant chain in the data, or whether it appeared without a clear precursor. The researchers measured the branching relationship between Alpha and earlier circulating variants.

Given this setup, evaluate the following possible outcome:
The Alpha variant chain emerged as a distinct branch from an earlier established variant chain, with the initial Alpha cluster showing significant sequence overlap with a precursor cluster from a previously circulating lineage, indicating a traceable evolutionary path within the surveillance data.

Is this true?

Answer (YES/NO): YES